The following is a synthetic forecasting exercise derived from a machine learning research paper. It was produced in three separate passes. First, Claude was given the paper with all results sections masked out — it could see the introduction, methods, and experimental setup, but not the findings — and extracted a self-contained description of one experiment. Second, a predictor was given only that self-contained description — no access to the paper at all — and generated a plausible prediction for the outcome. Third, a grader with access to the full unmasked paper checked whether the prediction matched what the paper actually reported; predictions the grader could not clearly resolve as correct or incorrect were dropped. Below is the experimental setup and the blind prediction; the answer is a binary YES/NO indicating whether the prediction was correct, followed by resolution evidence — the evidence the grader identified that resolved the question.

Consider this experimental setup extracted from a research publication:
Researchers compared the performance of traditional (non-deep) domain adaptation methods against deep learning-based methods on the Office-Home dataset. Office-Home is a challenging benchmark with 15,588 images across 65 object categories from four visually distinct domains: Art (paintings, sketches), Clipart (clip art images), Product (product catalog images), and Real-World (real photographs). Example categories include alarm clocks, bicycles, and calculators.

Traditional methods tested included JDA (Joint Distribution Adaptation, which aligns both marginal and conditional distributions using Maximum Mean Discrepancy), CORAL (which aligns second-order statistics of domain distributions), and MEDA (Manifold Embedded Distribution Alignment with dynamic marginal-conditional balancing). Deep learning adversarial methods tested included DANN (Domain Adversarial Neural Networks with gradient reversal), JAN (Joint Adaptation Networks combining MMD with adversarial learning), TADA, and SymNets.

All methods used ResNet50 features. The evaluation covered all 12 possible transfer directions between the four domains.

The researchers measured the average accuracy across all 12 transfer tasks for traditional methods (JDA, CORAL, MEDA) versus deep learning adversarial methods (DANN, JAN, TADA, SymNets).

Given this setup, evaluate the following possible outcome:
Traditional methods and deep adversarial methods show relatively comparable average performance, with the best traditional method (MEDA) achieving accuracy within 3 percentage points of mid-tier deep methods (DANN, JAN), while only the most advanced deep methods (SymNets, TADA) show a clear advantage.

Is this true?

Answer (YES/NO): NO